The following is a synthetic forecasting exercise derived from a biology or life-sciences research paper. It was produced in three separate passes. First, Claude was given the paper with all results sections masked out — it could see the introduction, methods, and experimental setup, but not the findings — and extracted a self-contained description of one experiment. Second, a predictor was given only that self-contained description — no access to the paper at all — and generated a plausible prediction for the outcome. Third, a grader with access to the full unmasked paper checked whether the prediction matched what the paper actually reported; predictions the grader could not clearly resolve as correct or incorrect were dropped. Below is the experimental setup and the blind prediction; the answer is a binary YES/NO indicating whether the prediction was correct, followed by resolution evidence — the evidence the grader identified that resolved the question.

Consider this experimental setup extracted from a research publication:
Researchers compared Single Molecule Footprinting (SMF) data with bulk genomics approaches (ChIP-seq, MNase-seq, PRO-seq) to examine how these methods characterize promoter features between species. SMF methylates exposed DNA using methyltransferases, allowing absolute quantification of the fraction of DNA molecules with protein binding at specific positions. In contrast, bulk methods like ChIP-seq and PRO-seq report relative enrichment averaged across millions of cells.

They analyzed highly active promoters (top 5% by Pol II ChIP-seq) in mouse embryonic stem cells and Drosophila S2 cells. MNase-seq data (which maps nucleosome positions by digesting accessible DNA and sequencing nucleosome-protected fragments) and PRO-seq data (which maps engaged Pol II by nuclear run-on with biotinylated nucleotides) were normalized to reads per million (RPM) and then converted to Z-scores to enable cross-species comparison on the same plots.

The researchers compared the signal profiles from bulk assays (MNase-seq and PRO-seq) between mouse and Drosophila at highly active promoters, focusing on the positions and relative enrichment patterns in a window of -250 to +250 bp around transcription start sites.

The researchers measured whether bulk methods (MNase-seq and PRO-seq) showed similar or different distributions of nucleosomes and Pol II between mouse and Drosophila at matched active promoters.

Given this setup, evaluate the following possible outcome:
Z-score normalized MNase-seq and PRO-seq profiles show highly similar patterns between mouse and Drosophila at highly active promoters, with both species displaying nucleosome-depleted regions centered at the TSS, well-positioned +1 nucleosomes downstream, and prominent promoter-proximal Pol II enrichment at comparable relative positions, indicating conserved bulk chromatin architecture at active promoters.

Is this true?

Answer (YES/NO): NO